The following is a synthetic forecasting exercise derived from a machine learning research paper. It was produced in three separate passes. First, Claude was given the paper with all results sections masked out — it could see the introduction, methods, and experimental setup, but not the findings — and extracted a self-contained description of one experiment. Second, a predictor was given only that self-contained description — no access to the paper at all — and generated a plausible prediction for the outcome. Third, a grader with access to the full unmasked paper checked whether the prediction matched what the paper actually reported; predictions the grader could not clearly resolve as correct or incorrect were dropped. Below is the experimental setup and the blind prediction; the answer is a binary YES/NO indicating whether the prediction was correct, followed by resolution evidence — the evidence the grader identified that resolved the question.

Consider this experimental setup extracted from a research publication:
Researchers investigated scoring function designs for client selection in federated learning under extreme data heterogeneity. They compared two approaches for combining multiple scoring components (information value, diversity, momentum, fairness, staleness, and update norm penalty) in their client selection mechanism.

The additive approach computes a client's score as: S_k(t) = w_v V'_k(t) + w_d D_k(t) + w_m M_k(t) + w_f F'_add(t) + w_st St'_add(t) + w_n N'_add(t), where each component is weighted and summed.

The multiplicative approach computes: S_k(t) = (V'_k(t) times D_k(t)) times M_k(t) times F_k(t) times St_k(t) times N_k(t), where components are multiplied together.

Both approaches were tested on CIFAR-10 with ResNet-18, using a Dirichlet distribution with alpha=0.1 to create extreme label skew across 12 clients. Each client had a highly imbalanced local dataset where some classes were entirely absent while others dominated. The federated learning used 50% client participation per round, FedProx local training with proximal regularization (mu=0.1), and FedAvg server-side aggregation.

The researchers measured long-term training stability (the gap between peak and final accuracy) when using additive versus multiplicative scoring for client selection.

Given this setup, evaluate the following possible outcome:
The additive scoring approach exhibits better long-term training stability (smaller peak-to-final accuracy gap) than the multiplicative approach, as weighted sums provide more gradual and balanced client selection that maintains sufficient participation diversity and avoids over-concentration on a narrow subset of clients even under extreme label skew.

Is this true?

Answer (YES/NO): YES